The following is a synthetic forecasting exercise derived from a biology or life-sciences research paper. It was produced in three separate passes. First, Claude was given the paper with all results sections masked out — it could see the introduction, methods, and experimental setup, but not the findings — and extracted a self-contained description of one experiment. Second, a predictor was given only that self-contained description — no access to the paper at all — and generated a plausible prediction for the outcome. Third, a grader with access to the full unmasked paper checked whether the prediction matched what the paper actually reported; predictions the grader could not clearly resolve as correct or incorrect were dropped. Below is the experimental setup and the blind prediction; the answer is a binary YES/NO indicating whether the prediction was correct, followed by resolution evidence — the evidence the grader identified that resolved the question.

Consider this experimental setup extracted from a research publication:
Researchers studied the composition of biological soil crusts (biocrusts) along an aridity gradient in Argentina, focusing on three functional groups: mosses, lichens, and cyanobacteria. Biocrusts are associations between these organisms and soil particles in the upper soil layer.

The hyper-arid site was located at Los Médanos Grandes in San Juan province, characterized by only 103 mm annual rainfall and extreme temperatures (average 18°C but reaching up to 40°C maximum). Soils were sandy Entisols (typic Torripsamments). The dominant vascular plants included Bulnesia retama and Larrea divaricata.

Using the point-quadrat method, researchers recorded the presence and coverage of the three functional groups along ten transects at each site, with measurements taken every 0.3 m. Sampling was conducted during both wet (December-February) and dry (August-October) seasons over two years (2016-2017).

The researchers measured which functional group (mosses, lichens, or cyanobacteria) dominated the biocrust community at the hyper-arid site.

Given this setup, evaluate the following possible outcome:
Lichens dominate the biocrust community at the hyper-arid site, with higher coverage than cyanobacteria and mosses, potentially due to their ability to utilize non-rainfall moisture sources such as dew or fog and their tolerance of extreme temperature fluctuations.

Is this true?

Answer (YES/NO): NO